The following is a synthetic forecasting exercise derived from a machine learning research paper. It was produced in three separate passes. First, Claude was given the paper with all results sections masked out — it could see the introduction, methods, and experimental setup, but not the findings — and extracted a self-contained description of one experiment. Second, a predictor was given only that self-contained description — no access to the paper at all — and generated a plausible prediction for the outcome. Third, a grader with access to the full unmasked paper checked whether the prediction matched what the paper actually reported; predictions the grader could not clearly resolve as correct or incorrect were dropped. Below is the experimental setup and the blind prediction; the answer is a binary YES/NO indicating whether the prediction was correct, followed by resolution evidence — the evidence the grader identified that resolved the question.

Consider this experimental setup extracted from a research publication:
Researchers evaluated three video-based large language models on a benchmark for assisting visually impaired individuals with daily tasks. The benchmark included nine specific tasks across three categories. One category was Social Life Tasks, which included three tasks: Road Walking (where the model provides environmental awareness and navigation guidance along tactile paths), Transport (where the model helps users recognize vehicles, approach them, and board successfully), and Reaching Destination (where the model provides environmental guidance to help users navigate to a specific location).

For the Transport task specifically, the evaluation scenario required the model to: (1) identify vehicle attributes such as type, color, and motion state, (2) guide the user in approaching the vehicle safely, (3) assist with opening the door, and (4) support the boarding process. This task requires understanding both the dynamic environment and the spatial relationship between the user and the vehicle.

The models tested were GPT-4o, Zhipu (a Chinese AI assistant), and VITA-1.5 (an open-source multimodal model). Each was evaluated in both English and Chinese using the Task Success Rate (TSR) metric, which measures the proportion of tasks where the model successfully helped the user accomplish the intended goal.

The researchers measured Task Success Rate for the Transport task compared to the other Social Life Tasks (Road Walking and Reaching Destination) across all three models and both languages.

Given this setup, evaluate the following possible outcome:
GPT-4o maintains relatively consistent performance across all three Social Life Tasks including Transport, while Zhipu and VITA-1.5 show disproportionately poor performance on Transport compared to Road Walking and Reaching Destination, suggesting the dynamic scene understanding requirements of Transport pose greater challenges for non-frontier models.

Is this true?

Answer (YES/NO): NO